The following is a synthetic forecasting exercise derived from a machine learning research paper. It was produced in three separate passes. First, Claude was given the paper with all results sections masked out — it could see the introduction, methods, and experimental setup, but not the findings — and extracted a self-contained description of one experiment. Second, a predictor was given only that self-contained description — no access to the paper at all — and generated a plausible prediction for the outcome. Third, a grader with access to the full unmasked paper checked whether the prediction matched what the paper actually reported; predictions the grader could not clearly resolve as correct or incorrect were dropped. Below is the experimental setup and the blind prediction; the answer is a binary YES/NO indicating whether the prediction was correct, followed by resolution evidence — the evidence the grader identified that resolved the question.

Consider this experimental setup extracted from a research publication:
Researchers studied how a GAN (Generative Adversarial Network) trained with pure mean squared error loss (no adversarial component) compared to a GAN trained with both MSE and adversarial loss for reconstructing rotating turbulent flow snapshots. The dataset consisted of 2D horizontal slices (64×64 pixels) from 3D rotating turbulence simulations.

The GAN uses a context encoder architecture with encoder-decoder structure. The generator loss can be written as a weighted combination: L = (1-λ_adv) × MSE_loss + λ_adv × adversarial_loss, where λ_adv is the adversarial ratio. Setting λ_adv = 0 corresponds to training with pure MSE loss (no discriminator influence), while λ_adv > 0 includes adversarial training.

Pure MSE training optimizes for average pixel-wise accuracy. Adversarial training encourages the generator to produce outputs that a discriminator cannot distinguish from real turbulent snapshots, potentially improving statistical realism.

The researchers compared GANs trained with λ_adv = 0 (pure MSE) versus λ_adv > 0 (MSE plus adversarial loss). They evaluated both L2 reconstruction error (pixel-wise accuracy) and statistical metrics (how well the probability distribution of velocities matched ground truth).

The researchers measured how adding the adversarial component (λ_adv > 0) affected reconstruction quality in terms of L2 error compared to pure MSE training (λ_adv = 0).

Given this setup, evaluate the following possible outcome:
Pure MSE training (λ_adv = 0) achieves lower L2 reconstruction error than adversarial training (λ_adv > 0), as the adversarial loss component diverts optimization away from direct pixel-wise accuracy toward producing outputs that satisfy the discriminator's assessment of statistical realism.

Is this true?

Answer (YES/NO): YES